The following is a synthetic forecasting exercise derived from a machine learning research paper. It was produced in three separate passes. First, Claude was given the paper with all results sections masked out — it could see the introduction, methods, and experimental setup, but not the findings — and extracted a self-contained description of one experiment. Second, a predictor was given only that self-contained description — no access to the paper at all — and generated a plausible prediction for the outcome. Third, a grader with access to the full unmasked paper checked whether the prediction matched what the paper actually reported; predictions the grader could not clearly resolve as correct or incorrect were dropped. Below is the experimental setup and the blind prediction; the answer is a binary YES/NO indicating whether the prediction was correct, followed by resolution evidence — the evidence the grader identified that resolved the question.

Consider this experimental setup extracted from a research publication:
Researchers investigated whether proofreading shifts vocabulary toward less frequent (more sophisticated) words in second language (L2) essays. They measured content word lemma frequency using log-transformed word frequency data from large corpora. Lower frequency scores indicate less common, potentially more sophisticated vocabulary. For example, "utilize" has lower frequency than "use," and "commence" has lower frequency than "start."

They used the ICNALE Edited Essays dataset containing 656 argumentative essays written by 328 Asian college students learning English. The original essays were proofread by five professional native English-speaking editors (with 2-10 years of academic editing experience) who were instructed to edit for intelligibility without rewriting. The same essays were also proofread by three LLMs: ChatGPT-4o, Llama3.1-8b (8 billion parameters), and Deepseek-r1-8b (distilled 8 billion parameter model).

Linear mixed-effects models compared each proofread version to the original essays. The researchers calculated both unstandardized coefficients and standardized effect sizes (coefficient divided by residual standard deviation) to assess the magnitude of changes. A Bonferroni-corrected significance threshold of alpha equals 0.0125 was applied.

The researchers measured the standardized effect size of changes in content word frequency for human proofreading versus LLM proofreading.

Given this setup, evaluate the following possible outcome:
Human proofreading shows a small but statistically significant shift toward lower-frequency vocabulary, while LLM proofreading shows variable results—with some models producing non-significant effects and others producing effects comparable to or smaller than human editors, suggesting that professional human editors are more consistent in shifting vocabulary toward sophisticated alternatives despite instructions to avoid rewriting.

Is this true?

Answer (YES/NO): NO